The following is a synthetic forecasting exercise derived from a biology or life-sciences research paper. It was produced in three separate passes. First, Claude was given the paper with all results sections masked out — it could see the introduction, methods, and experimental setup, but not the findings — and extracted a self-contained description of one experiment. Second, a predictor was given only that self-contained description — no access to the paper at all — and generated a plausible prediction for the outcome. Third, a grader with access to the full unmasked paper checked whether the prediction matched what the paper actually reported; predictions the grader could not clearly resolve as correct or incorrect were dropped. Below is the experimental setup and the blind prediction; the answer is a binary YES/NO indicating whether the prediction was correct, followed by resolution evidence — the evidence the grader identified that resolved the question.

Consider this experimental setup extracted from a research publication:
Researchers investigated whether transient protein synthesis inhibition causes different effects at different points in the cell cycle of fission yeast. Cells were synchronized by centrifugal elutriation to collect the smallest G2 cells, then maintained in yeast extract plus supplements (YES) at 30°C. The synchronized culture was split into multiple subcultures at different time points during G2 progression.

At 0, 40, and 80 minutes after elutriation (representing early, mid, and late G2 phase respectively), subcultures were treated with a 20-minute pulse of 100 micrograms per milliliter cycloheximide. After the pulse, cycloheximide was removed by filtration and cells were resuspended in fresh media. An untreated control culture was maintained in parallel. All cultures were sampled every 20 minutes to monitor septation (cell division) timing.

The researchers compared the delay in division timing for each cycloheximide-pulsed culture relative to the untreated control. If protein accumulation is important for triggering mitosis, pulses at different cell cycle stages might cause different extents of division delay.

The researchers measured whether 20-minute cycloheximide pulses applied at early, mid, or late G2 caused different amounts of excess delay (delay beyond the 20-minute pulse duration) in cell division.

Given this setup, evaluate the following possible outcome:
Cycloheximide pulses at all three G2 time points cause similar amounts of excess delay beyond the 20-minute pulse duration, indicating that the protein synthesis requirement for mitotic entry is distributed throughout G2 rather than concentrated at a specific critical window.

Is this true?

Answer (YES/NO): NO